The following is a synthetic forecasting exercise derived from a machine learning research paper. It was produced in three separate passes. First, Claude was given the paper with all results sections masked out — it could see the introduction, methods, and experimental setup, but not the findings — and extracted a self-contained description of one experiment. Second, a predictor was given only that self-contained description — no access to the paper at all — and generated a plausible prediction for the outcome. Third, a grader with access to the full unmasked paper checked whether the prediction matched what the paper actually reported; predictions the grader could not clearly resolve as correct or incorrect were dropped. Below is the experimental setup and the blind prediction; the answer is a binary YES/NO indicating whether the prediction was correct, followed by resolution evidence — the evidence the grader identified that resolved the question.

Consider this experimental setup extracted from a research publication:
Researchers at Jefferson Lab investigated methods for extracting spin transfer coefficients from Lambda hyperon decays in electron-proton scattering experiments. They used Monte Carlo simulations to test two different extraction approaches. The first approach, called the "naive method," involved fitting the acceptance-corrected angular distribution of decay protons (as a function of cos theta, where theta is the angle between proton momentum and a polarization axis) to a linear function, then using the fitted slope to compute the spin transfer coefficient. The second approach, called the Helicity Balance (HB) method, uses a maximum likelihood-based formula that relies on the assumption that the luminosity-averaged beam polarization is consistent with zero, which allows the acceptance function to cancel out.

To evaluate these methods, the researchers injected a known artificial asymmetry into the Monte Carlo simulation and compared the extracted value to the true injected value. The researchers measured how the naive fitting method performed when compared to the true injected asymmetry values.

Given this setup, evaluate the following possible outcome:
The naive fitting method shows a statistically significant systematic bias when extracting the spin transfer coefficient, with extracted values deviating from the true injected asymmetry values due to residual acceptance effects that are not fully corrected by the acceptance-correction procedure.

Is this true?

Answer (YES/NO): YES